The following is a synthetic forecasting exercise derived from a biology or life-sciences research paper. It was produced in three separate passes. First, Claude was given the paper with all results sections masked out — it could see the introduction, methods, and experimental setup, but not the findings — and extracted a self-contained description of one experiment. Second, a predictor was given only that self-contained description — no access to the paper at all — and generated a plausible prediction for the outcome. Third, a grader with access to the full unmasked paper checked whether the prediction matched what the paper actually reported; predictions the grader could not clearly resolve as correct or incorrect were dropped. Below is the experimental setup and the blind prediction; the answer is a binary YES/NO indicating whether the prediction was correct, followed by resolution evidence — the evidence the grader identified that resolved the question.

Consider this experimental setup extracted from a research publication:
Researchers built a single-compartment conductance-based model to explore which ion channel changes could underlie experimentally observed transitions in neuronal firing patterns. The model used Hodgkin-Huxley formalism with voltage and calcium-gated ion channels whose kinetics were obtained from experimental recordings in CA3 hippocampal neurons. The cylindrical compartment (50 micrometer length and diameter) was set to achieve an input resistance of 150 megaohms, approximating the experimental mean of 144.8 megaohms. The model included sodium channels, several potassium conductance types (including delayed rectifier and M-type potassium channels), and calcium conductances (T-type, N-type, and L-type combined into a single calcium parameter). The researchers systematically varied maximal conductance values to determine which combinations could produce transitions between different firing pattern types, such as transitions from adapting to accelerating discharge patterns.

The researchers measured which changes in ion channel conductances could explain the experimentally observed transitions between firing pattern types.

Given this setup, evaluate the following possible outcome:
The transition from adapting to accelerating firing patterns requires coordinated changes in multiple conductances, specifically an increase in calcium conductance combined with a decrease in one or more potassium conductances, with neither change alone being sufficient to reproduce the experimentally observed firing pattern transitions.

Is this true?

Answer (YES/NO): NO